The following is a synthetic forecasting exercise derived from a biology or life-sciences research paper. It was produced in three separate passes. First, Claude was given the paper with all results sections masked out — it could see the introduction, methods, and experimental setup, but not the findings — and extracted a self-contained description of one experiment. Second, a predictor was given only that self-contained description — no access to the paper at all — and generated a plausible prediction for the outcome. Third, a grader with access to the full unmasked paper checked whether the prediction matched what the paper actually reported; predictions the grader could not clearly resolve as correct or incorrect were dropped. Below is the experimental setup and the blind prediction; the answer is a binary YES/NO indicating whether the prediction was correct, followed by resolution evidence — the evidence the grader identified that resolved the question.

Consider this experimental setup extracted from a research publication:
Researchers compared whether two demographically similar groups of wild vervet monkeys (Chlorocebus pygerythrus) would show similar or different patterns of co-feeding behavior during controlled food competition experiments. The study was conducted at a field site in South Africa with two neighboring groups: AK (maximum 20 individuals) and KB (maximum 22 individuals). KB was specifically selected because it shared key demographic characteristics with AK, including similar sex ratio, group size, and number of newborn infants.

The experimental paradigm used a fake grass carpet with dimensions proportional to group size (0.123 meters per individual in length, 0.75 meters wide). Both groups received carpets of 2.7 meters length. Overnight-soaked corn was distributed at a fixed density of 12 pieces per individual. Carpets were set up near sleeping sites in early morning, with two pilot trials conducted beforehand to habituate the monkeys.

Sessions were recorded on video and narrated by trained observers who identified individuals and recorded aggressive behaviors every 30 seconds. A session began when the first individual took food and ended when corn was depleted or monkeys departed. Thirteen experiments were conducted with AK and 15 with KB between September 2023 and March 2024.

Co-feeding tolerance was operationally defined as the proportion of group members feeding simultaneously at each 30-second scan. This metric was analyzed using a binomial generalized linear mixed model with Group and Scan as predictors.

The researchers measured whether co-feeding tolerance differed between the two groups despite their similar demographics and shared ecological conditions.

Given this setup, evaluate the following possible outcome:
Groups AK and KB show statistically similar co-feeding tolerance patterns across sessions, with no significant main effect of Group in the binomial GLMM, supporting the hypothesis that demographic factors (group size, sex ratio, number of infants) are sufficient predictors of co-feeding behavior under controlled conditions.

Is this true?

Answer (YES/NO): NO